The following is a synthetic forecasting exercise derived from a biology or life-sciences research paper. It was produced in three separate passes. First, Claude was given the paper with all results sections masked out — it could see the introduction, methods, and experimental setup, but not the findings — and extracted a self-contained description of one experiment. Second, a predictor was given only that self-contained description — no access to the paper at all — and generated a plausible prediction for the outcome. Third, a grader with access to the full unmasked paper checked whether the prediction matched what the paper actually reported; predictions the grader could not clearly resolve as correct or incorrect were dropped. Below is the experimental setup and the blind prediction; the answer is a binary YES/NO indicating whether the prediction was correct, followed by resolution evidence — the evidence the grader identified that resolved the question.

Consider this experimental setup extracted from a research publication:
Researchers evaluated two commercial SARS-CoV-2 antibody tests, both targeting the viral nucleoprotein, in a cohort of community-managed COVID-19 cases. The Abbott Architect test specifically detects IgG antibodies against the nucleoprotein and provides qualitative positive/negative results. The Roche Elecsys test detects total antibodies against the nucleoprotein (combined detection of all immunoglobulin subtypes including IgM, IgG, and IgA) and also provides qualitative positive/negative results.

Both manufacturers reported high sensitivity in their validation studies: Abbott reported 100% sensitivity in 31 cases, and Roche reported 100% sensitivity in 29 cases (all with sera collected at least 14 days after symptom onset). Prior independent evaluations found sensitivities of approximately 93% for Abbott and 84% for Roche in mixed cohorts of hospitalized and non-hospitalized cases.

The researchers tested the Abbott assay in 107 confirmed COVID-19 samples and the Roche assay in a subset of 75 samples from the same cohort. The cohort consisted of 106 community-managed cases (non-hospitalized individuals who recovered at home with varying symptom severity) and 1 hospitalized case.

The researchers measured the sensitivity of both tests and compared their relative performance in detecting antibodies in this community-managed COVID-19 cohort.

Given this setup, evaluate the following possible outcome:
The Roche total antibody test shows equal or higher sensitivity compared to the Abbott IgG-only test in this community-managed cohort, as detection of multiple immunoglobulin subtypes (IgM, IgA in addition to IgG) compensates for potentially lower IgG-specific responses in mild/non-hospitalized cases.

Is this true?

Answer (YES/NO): YES